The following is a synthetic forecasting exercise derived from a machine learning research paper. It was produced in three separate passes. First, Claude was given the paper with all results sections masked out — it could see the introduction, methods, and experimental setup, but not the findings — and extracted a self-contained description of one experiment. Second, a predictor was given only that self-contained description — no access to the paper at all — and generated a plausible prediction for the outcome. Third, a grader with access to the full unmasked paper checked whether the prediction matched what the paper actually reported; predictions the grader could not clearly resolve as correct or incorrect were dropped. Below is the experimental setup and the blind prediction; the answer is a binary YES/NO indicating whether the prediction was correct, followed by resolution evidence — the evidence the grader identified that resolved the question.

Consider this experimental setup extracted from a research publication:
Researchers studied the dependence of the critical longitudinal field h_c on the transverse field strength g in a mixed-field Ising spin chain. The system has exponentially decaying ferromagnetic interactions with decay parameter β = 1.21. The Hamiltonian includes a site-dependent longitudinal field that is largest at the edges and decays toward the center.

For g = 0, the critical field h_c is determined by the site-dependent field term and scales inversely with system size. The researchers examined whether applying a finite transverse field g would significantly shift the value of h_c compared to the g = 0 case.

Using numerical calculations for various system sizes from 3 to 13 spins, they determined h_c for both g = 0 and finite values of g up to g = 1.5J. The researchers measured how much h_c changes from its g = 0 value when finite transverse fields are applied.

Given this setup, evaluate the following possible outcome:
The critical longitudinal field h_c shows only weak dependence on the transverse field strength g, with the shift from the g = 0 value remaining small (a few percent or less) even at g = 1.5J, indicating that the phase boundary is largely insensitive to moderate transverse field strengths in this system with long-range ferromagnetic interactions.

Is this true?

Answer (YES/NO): YES